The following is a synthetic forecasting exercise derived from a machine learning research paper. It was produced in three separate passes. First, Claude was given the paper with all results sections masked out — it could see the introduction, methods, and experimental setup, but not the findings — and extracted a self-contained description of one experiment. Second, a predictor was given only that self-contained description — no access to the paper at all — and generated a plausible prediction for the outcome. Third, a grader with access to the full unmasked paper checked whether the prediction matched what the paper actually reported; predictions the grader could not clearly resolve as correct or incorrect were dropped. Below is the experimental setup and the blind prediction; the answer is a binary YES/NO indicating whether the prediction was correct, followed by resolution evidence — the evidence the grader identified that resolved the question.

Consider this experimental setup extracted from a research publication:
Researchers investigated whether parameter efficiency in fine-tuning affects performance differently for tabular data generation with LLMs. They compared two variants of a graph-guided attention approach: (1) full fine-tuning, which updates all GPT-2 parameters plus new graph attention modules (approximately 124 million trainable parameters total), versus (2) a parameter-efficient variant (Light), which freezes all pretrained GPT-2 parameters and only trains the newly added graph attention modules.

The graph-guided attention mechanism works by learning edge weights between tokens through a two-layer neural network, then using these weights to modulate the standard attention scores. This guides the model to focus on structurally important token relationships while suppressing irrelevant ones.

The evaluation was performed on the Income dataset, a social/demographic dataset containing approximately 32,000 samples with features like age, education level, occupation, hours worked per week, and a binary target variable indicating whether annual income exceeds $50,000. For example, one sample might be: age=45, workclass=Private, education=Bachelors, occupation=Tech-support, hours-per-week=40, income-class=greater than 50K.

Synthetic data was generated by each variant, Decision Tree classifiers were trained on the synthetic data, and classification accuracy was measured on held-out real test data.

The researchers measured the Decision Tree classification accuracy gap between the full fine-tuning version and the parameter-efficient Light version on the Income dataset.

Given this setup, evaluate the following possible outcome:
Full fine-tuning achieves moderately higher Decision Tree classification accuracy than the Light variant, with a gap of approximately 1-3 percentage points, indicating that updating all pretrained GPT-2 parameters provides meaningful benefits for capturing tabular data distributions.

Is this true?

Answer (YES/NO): YES